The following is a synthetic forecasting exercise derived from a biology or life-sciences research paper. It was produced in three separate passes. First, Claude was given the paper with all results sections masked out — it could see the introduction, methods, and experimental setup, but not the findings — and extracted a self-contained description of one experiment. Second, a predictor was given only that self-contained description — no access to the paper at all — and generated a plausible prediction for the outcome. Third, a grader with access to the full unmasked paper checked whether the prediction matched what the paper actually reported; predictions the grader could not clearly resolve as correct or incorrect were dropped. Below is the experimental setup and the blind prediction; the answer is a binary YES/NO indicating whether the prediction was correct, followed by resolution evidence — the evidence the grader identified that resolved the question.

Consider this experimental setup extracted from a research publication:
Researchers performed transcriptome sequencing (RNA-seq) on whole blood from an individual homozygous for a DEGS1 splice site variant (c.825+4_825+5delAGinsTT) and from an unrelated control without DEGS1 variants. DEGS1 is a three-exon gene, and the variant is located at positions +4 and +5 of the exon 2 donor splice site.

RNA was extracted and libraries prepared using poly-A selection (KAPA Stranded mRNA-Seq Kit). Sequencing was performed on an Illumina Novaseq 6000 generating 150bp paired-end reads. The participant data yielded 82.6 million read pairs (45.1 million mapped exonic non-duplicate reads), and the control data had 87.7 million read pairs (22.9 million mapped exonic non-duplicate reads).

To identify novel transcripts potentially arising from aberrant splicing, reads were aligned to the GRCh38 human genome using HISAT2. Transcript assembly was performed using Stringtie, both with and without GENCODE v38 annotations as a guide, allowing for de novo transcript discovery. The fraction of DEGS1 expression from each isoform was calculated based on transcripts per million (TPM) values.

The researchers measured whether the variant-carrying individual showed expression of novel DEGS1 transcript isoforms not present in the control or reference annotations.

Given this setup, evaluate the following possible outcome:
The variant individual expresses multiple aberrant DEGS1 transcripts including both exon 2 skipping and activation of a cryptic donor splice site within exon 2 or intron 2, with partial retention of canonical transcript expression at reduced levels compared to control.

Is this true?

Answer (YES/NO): NO